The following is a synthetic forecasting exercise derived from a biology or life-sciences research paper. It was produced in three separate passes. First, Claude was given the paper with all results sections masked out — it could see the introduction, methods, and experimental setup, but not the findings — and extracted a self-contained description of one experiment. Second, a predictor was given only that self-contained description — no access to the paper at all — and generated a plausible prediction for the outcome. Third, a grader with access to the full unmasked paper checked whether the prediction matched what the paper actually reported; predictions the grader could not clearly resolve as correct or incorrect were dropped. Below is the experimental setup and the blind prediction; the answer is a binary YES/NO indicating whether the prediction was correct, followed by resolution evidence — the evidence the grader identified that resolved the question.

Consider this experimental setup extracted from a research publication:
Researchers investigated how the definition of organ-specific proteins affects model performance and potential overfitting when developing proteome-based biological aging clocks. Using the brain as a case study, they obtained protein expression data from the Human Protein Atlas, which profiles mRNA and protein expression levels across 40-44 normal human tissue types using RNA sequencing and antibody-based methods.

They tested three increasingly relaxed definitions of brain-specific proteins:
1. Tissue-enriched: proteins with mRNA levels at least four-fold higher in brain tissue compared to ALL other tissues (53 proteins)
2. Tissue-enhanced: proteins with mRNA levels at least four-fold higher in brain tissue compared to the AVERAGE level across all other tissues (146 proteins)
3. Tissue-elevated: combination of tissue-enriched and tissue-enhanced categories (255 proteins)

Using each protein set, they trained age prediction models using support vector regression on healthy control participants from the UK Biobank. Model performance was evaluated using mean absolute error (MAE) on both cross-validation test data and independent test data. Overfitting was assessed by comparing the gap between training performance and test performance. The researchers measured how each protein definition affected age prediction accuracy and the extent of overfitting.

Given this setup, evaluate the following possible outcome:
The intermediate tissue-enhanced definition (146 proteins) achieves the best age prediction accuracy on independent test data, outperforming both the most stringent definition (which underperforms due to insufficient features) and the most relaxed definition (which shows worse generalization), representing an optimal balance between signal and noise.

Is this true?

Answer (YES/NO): NO